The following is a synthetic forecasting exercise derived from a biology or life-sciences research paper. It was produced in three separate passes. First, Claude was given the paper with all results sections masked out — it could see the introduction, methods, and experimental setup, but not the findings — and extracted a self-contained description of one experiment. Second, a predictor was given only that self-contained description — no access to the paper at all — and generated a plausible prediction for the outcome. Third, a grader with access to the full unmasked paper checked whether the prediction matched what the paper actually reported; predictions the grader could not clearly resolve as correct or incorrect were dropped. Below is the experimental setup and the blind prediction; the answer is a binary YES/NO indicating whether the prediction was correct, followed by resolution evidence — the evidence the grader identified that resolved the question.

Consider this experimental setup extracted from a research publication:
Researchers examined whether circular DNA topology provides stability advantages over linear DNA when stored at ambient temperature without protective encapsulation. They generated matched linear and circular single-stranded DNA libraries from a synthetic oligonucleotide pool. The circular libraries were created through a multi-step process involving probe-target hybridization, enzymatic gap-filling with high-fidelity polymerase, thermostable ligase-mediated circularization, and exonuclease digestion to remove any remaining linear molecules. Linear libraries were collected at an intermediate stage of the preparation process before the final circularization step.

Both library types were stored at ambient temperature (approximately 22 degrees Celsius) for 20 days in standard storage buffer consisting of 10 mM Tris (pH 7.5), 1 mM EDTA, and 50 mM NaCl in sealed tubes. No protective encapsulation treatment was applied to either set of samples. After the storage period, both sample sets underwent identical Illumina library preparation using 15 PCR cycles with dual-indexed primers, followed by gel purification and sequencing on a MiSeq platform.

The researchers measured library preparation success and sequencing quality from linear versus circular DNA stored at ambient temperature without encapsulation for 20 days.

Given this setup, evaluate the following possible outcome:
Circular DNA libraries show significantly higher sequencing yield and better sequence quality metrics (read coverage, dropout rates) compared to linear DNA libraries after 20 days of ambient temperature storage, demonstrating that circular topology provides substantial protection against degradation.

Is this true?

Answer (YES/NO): YES